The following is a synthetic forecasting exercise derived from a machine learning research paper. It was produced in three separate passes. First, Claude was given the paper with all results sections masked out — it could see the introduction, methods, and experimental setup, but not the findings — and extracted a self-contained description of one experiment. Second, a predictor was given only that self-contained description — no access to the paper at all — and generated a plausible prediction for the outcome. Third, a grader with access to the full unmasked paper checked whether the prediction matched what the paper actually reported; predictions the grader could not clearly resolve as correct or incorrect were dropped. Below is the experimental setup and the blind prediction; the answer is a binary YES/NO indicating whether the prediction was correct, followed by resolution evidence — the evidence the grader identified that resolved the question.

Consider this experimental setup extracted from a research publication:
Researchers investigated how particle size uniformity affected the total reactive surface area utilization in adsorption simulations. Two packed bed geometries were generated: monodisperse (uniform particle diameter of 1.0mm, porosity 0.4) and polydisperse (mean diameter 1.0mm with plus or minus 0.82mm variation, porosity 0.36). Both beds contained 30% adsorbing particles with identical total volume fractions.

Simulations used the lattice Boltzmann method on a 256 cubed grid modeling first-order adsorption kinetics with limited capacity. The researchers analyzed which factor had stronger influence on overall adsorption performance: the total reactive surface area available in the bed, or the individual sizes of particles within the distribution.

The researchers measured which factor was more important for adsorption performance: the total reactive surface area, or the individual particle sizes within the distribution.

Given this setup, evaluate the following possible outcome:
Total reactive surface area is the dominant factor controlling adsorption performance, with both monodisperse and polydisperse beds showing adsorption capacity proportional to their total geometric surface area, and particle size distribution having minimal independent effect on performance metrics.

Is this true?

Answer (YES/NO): NO